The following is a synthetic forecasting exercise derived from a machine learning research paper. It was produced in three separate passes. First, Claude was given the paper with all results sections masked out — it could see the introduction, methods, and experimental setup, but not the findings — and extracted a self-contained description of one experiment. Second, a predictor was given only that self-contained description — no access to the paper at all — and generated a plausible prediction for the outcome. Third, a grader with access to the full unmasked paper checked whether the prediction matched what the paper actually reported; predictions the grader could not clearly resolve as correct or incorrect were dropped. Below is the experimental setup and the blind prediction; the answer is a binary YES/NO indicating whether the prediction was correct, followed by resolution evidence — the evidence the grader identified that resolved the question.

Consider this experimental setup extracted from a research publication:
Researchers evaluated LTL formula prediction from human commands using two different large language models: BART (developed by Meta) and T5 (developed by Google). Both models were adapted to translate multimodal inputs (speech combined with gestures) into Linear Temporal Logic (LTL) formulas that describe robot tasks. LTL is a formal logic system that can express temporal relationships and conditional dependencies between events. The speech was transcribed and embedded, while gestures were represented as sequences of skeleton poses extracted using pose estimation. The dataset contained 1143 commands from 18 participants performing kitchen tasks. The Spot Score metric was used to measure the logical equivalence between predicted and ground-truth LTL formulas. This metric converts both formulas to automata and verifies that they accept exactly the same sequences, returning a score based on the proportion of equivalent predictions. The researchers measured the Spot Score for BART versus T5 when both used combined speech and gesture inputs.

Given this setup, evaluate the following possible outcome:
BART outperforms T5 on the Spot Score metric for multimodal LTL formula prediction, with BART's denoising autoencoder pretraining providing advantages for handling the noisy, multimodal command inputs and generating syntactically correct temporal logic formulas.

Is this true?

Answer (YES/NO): YES